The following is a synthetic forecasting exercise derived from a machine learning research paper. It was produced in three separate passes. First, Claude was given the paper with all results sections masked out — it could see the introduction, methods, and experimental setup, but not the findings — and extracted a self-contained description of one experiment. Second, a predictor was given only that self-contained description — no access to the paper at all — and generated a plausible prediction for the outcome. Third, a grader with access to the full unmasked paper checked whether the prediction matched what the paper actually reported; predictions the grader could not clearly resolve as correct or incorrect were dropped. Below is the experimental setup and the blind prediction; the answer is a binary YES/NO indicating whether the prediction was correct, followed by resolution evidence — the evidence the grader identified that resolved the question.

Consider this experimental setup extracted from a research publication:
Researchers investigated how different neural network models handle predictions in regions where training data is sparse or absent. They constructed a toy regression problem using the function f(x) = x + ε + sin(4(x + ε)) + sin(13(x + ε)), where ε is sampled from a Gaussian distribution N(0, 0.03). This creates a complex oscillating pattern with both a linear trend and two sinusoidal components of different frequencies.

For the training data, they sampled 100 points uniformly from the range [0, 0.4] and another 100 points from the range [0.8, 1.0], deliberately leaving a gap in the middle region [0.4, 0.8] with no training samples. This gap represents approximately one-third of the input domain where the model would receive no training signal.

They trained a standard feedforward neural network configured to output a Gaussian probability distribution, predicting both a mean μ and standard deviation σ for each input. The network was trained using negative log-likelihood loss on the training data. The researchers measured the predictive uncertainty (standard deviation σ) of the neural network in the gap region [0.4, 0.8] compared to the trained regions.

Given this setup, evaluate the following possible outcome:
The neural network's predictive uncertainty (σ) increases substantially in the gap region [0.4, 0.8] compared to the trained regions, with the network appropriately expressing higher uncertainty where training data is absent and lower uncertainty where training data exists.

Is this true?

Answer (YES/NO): NO